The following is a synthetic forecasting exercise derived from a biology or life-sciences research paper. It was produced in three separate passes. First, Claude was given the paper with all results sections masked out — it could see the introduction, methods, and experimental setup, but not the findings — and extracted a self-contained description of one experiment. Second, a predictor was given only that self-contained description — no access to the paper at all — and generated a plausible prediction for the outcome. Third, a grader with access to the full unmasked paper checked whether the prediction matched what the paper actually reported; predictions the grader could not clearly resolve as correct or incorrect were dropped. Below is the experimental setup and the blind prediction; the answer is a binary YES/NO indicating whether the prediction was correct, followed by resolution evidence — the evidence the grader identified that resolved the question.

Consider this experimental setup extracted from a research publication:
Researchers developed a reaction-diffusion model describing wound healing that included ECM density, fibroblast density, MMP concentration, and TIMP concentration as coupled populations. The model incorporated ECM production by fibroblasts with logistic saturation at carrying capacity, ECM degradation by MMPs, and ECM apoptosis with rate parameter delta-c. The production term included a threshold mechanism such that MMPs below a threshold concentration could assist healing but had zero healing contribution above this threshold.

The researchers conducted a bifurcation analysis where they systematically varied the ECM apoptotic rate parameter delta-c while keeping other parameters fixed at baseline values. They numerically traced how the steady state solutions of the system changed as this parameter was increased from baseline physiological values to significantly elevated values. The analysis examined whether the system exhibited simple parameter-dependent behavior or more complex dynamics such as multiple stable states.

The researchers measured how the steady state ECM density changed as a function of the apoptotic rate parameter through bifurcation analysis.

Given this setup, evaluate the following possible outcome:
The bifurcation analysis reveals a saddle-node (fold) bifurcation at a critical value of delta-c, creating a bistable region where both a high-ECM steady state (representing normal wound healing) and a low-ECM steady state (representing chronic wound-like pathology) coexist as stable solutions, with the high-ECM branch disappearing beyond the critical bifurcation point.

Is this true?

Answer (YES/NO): YES